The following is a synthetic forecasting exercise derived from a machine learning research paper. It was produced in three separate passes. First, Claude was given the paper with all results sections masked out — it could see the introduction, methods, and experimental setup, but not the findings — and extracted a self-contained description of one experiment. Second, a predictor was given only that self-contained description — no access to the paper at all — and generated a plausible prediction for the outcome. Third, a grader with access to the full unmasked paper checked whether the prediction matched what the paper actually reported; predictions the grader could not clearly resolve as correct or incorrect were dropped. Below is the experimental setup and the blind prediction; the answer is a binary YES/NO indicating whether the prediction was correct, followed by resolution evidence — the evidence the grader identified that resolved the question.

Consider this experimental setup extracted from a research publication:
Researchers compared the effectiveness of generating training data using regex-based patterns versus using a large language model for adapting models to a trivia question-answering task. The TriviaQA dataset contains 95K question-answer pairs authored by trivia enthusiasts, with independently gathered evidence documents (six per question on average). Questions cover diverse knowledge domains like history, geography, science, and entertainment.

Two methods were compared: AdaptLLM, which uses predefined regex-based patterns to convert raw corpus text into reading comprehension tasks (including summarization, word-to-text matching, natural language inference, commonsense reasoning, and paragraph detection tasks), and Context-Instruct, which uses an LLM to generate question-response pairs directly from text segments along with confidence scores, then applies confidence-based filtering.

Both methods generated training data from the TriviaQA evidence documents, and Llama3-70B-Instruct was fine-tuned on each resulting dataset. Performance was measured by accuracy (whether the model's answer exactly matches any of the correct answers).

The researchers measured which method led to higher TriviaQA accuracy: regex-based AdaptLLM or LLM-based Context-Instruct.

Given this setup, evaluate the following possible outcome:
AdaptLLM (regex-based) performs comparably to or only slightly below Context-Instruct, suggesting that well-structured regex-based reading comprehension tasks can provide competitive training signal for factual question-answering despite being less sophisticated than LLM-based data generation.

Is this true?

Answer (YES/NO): NO